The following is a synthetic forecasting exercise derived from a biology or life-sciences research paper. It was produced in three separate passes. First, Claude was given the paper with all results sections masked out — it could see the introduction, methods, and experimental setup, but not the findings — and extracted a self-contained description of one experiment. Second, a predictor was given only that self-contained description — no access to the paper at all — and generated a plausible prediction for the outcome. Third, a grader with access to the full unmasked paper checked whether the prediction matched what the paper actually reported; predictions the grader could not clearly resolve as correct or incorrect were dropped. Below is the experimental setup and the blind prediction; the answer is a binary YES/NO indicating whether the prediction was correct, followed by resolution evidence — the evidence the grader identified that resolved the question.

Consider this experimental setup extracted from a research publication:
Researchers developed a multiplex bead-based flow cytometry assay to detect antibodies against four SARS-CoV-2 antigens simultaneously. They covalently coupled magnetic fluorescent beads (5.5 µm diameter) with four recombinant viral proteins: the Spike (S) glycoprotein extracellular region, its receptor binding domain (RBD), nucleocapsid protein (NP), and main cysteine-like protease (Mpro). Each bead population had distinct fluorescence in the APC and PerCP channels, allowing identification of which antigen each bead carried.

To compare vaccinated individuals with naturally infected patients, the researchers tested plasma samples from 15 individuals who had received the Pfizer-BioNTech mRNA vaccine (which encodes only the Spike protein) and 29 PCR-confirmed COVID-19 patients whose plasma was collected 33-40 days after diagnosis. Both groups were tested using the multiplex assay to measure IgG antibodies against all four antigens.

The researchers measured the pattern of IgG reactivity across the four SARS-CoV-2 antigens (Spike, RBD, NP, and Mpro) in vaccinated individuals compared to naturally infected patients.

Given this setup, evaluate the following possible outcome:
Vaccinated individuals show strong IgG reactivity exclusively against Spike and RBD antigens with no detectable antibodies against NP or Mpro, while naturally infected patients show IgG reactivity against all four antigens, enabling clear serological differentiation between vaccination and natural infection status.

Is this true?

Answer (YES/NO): YES